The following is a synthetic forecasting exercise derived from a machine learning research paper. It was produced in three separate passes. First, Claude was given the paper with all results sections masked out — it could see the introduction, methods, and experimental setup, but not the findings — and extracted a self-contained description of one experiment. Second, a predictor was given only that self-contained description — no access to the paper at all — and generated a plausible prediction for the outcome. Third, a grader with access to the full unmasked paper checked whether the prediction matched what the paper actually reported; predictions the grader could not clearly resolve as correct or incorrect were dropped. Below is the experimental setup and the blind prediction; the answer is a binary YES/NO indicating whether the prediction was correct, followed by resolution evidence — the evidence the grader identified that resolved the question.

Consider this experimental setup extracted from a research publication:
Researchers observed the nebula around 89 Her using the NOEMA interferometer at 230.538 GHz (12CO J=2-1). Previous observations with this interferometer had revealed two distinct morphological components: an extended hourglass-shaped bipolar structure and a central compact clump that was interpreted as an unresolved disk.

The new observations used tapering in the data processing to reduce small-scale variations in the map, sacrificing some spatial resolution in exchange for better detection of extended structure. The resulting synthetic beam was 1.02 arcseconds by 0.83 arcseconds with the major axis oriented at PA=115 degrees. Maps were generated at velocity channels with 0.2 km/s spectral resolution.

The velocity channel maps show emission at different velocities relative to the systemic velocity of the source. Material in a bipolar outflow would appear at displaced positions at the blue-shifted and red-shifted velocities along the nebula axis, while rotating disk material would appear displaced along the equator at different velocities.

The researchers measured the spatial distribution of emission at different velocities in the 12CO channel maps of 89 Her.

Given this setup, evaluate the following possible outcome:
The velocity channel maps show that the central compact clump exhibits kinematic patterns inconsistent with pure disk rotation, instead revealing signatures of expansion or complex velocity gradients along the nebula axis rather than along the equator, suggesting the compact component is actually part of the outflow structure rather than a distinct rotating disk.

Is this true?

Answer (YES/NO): NO